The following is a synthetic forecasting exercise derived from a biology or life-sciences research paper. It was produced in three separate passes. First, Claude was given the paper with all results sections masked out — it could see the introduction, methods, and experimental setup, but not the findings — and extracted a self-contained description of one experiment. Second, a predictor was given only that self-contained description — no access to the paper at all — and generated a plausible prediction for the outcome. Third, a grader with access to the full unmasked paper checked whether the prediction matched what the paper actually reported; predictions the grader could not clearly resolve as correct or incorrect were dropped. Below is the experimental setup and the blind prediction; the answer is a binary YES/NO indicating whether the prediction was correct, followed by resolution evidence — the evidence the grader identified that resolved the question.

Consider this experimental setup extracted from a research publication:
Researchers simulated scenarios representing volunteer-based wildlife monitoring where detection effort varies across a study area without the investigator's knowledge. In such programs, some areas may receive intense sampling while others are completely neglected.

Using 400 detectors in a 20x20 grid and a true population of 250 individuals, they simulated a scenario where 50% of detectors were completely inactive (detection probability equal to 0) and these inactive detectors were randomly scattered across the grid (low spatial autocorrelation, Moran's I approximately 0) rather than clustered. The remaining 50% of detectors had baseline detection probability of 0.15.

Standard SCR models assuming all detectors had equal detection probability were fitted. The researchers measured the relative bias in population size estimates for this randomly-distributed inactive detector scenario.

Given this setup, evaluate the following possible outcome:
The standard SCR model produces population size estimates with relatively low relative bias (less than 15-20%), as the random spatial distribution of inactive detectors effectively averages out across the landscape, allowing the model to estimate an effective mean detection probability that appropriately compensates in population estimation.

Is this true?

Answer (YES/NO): YES